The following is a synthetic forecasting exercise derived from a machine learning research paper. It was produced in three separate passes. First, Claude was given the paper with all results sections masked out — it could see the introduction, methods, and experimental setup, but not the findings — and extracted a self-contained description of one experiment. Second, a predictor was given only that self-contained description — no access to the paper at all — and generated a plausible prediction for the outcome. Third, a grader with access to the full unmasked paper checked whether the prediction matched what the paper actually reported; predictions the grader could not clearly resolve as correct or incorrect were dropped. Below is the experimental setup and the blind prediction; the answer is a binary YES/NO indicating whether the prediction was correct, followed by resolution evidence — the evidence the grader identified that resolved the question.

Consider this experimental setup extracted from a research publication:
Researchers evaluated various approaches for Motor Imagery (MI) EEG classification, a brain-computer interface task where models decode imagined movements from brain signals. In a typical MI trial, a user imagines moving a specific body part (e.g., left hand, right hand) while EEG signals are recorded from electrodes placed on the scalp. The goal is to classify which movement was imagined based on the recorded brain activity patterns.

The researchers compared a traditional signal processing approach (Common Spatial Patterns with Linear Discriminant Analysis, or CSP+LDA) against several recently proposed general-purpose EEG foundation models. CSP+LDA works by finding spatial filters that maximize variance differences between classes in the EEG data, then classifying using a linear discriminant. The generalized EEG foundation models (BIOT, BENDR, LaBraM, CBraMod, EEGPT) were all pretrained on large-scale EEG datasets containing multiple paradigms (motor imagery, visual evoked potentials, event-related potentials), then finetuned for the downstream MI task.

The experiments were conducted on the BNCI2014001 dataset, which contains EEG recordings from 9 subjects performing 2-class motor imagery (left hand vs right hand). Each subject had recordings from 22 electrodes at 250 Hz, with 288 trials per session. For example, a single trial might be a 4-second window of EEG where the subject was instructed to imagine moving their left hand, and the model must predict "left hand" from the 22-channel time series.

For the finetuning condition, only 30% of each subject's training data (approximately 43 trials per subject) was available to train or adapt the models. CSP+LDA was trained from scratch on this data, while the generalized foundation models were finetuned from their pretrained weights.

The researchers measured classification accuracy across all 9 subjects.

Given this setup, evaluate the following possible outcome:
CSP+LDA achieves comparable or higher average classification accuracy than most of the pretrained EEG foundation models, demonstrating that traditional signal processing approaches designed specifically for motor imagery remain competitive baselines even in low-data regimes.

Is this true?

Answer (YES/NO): YES